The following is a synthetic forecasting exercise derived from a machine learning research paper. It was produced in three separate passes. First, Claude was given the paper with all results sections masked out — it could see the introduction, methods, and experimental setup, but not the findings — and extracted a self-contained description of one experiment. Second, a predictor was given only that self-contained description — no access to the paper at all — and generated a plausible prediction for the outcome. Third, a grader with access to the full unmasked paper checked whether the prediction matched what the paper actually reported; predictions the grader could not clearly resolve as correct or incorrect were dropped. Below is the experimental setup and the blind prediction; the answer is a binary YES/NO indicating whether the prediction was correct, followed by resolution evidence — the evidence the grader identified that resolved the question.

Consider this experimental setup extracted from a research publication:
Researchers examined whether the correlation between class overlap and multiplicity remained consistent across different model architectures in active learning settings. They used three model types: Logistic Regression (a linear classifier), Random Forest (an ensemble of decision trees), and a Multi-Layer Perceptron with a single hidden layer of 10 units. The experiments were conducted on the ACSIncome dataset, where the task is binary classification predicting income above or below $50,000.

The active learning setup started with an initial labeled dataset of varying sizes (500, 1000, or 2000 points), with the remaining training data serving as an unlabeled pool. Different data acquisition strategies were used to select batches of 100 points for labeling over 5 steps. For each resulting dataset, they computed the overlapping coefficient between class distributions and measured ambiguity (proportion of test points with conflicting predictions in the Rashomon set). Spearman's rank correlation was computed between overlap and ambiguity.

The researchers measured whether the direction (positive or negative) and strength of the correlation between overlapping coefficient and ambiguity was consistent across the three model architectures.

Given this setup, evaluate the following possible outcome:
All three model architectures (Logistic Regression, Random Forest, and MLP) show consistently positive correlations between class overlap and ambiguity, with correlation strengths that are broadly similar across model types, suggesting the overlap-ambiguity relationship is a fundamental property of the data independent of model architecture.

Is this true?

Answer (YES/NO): NO